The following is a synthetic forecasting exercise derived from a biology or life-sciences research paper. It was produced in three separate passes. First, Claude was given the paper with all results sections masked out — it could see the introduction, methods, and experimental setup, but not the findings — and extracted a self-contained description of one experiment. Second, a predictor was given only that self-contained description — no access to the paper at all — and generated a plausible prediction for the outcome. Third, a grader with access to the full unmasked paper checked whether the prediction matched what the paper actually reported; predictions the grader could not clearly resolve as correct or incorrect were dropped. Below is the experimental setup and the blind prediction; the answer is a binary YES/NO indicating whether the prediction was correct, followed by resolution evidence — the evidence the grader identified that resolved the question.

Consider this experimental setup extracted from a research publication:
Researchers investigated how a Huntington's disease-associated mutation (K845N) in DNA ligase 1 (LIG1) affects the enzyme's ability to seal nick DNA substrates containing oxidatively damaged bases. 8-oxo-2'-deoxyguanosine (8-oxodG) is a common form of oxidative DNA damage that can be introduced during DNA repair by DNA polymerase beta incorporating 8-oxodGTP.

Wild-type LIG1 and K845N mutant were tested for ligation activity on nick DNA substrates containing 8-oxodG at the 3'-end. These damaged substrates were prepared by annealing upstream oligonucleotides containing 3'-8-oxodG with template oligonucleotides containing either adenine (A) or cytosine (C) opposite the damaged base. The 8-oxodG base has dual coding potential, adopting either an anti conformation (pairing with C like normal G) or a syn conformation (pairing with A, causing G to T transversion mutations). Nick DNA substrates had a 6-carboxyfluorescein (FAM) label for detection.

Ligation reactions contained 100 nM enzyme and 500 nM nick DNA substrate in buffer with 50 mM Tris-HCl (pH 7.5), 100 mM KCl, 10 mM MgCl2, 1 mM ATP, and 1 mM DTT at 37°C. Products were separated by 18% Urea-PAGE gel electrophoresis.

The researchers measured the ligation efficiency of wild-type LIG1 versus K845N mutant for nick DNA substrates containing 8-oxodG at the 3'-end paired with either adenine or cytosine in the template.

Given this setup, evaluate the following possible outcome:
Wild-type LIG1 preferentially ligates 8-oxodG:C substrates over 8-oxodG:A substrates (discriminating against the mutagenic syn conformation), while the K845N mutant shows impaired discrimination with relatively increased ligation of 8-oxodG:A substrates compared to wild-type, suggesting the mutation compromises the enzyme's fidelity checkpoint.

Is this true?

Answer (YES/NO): NO